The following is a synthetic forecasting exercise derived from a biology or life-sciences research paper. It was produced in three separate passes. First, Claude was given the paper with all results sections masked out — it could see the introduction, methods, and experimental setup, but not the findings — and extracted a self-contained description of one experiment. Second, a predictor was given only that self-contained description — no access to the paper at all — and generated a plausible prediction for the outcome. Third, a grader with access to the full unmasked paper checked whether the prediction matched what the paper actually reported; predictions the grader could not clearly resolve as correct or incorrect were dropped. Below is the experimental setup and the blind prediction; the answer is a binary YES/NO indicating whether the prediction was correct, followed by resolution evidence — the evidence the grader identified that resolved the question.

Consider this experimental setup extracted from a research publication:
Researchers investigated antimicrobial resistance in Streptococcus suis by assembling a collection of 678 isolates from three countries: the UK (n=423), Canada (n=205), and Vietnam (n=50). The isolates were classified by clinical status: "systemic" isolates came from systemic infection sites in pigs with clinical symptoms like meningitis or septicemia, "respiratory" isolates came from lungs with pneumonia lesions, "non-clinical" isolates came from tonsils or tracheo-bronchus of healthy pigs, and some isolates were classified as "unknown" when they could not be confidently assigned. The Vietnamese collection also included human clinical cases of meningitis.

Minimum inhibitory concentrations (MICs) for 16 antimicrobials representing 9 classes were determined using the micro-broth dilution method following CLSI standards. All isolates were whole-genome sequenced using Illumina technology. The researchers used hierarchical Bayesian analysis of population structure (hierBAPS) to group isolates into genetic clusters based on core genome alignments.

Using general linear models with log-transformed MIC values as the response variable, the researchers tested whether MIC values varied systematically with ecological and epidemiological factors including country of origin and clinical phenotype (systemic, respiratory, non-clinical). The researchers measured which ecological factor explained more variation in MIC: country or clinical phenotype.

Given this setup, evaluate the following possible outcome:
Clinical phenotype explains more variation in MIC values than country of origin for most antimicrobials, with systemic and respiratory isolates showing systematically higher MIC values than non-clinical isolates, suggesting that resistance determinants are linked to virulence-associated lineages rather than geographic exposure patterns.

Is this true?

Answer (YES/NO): NO